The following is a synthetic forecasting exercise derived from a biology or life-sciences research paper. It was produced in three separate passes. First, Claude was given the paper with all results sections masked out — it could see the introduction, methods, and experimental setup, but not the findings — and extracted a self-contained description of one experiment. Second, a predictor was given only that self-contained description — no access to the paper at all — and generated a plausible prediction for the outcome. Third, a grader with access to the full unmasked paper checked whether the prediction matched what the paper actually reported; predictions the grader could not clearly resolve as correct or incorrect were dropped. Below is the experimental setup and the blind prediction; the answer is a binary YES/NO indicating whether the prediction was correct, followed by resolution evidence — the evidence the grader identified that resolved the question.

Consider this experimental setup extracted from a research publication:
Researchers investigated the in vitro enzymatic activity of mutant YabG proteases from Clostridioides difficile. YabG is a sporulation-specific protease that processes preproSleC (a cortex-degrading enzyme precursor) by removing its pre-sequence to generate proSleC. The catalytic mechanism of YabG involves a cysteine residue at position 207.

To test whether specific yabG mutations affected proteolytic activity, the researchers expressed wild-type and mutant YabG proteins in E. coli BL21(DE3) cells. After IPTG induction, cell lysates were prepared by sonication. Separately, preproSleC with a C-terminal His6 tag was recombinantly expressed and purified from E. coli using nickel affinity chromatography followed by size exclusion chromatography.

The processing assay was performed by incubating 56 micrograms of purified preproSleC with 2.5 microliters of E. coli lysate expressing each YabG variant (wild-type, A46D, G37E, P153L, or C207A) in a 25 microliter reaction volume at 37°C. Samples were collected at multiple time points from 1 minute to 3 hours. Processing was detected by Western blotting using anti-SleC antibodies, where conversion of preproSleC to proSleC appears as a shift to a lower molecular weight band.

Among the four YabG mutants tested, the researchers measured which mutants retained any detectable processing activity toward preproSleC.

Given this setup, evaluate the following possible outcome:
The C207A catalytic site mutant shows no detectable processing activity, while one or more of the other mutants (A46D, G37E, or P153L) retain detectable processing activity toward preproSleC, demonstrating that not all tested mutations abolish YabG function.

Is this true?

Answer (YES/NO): YES